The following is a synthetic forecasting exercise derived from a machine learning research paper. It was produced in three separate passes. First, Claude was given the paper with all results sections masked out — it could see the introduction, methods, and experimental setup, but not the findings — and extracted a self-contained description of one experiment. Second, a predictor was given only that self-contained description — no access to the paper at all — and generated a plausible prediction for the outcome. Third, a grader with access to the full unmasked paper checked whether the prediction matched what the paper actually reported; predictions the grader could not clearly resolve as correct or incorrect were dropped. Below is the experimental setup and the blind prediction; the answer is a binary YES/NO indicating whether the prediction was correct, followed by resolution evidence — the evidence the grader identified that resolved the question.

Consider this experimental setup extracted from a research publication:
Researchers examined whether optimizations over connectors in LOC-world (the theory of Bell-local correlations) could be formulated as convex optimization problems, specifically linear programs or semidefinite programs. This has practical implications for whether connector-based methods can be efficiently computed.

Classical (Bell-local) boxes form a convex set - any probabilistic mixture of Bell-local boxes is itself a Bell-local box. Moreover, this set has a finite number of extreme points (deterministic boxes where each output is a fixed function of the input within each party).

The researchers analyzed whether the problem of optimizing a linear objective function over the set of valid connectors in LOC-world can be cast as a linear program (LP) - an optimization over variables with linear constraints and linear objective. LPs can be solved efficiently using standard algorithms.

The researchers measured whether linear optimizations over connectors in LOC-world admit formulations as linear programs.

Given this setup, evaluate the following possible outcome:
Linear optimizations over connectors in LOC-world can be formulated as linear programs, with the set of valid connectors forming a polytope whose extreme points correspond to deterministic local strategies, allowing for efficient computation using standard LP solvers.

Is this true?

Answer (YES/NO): YES